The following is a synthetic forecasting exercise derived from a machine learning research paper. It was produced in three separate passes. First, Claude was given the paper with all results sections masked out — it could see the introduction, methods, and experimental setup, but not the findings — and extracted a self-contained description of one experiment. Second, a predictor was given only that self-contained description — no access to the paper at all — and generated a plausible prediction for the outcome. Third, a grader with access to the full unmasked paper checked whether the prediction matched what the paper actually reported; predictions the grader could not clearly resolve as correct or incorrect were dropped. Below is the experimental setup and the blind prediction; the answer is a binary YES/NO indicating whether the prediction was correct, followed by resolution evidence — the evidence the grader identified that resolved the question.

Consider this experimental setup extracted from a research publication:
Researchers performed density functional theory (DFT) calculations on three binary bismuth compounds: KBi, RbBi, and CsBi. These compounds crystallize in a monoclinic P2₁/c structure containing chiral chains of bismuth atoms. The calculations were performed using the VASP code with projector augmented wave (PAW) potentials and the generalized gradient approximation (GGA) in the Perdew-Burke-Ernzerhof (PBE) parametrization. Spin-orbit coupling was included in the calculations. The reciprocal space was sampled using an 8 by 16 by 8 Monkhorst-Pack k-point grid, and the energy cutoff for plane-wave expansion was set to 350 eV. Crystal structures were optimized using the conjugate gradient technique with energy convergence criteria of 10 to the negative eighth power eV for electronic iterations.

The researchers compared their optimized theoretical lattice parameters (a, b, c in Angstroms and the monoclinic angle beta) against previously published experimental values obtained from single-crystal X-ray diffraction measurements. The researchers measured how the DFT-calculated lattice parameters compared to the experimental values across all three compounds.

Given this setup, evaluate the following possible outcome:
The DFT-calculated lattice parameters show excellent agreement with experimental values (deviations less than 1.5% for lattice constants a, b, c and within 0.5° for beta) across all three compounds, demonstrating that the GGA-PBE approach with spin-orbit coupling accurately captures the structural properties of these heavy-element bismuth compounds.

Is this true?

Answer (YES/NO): NO